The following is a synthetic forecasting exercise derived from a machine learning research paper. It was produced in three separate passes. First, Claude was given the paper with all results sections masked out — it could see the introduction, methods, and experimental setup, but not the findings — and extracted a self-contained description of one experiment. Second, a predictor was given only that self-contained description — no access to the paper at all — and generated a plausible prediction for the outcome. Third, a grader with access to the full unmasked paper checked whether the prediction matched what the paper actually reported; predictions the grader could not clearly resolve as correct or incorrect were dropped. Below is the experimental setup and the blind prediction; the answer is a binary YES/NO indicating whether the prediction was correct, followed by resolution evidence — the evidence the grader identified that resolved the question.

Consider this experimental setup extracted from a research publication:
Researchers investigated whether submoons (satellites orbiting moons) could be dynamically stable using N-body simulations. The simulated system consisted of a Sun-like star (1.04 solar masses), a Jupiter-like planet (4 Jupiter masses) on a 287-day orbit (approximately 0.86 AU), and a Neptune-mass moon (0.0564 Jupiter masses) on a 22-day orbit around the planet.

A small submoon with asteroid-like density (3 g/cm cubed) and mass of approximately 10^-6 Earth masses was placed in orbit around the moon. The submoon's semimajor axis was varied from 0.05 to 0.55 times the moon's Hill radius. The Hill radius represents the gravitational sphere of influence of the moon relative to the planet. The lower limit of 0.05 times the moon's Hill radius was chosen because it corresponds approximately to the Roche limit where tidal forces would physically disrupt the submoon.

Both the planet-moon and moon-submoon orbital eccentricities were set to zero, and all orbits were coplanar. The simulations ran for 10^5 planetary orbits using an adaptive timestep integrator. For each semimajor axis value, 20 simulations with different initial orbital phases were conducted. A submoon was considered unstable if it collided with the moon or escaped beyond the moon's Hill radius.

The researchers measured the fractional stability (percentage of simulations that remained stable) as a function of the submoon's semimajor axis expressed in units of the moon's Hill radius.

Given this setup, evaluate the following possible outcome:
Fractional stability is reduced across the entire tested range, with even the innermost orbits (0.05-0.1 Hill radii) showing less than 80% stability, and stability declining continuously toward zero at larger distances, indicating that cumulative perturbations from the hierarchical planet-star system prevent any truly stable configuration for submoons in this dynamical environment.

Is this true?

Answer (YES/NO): NO